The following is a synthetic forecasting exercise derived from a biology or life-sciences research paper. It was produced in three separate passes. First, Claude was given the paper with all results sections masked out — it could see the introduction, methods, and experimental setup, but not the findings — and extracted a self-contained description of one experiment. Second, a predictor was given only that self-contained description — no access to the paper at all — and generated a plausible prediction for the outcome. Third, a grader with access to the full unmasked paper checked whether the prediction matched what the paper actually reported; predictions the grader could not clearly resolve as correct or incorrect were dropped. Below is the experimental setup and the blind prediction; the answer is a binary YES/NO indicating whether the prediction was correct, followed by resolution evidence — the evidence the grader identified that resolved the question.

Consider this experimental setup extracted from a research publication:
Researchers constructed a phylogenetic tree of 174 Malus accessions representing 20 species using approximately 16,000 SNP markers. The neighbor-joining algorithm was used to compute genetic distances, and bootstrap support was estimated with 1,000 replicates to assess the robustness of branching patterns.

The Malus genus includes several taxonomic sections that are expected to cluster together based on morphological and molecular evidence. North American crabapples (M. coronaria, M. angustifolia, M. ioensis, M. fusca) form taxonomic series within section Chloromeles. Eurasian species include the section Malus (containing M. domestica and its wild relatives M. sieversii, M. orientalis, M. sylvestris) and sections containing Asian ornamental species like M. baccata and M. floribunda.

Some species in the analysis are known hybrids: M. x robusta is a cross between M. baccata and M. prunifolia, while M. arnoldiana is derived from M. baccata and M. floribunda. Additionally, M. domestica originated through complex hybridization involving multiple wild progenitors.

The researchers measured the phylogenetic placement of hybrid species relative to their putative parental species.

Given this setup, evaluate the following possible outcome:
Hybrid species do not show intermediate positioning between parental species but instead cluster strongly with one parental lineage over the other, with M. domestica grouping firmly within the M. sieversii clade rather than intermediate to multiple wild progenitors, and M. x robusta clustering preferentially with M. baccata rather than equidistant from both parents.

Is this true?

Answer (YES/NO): NO